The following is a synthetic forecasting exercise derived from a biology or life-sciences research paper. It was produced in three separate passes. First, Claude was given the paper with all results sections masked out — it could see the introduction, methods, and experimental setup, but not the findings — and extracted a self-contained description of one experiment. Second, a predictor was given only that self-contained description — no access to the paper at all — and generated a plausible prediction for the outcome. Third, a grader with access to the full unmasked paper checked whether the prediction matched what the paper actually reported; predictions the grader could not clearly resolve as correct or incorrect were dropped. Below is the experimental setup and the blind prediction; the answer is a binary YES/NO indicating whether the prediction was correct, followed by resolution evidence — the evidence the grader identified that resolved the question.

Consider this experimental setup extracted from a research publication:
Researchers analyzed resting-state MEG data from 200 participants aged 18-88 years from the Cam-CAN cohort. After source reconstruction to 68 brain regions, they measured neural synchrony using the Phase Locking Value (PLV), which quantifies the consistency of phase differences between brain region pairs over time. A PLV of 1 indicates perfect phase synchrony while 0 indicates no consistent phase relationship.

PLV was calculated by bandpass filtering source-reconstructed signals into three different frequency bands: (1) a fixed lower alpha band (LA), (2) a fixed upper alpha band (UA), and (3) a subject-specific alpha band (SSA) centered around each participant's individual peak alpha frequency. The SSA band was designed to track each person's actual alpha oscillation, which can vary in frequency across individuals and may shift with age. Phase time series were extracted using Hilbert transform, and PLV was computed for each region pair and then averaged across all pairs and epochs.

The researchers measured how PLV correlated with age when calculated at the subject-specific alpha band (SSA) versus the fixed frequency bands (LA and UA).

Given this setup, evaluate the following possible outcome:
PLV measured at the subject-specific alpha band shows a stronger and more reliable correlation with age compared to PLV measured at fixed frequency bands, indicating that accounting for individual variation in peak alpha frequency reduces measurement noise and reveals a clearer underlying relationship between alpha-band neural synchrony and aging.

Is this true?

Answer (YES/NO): NO